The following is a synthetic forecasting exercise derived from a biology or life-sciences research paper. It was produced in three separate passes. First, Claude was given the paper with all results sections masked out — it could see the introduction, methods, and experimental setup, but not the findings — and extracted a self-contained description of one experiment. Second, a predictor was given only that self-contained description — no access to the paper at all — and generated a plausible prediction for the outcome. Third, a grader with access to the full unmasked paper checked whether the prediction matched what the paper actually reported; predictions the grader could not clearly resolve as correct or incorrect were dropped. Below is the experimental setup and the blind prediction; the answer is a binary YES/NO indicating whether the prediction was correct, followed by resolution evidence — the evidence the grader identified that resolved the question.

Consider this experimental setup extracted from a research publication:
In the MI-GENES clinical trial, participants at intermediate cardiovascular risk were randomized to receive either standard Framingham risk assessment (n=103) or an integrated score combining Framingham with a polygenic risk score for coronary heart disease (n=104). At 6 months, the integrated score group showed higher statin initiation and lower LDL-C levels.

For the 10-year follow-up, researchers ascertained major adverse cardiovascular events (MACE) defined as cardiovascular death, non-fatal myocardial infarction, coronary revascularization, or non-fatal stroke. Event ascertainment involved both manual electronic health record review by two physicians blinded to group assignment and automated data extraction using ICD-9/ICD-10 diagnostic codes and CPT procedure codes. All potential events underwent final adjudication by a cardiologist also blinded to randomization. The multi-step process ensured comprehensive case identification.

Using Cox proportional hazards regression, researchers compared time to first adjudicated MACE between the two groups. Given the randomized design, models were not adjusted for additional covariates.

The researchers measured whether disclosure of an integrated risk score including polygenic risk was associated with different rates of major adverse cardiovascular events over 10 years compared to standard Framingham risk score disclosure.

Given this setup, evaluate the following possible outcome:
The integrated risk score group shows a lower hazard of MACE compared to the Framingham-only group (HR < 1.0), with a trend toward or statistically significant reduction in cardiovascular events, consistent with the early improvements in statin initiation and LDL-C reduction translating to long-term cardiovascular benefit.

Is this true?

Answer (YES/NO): YES